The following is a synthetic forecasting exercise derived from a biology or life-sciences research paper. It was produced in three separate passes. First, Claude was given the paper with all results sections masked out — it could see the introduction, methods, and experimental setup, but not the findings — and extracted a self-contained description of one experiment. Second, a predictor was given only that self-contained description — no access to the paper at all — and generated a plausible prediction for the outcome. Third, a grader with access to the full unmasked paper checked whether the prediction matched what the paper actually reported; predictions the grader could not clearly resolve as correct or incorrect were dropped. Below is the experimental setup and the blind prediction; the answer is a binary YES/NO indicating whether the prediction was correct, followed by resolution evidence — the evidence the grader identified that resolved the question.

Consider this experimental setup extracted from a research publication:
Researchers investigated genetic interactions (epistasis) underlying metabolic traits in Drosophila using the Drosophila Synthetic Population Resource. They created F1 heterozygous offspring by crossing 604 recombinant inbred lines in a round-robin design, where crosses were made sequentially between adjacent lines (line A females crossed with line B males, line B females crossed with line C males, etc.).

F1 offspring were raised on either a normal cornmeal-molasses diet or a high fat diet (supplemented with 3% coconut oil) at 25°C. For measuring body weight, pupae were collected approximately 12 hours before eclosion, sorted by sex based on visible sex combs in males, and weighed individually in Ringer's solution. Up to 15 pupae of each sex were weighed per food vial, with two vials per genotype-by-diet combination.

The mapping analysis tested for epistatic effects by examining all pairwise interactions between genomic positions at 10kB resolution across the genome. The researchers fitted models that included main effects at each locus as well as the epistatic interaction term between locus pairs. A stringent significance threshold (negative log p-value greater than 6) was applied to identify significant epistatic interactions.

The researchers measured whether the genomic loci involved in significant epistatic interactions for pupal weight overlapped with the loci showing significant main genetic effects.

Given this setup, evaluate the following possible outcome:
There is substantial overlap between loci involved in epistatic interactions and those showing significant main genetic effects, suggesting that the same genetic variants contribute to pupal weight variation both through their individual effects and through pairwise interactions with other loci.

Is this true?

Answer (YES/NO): NO